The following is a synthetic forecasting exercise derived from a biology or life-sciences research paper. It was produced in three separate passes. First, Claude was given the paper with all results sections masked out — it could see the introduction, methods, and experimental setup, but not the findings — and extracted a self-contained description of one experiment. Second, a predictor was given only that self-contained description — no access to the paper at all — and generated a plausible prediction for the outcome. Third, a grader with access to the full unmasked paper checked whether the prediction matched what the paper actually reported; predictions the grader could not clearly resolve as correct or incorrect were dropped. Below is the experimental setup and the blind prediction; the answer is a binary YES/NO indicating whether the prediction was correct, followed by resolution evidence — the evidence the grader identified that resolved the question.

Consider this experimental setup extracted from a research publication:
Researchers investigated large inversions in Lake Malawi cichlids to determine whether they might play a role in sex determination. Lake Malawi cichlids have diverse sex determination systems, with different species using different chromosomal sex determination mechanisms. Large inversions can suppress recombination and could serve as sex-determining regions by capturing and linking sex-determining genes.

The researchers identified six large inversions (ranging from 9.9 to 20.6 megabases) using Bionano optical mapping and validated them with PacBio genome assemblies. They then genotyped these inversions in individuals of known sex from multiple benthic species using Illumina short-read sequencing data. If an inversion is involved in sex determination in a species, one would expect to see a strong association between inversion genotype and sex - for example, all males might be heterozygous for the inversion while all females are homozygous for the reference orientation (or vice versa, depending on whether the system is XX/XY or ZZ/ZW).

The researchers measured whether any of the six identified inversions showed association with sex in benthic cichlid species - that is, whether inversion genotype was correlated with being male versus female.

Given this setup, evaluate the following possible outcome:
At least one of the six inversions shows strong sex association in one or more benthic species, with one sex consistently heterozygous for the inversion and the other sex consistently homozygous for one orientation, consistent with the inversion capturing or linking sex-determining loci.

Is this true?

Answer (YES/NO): YES